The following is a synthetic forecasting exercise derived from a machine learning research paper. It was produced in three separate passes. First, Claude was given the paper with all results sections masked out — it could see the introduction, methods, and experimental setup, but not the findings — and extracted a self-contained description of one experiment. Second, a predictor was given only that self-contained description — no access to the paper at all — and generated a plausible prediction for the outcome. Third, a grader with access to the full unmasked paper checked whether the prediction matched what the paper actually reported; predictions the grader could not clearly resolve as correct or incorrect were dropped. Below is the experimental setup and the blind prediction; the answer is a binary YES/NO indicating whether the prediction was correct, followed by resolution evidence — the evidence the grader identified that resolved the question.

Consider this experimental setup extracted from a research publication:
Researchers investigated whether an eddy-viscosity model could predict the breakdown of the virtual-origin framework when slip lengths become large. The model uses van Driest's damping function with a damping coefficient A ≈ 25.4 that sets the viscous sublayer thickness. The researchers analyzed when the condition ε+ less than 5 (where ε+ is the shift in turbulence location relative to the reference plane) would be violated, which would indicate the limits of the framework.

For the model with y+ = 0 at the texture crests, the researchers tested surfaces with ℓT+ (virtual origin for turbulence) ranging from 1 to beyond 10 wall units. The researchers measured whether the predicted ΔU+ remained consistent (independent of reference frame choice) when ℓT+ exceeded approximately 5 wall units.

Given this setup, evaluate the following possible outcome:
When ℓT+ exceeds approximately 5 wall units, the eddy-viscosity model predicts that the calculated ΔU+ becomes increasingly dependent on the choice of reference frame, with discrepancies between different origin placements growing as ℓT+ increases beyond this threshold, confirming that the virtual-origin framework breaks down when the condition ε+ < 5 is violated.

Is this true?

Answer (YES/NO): YES